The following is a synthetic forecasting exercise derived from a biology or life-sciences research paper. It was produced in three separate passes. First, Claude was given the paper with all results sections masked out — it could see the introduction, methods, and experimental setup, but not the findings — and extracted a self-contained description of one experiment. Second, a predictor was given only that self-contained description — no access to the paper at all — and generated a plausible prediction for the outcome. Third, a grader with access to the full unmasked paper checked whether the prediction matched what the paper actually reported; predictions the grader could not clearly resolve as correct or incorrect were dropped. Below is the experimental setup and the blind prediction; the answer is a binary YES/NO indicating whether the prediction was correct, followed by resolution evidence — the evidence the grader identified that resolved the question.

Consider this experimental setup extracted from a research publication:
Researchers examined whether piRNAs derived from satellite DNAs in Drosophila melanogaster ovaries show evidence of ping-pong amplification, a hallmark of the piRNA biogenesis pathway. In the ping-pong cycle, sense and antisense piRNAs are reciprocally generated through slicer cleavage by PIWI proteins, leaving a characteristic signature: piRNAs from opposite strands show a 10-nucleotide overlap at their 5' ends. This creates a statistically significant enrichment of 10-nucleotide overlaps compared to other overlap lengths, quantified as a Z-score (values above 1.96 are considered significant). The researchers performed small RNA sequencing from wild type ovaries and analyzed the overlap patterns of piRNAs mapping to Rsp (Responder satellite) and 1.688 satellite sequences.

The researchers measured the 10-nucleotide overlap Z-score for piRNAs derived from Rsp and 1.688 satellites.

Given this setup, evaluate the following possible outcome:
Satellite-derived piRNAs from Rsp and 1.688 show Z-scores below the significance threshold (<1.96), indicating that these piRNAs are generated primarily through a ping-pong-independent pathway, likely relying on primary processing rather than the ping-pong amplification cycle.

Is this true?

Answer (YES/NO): NO